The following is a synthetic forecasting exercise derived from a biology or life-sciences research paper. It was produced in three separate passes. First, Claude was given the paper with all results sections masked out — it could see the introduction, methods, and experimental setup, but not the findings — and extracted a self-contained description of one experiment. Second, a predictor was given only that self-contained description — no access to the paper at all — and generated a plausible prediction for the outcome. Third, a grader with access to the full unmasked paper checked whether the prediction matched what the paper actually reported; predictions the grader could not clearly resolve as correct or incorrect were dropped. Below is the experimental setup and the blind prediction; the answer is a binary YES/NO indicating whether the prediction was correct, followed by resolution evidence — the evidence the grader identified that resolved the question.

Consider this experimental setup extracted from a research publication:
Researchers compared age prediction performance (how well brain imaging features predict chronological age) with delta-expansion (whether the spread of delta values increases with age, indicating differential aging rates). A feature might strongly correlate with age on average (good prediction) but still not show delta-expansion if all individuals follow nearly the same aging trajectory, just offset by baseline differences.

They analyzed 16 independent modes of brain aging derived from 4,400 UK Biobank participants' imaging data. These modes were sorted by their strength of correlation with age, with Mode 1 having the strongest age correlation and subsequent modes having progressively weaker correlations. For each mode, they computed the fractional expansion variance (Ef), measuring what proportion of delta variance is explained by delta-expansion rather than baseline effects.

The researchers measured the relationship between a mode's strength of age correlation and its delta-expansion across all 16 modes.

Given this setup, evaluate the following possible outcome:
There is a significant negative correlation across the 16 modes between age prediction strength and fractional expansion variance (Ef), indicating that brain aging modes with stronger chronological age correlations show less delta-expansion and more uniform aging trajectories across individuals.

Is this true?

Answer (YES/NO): NO